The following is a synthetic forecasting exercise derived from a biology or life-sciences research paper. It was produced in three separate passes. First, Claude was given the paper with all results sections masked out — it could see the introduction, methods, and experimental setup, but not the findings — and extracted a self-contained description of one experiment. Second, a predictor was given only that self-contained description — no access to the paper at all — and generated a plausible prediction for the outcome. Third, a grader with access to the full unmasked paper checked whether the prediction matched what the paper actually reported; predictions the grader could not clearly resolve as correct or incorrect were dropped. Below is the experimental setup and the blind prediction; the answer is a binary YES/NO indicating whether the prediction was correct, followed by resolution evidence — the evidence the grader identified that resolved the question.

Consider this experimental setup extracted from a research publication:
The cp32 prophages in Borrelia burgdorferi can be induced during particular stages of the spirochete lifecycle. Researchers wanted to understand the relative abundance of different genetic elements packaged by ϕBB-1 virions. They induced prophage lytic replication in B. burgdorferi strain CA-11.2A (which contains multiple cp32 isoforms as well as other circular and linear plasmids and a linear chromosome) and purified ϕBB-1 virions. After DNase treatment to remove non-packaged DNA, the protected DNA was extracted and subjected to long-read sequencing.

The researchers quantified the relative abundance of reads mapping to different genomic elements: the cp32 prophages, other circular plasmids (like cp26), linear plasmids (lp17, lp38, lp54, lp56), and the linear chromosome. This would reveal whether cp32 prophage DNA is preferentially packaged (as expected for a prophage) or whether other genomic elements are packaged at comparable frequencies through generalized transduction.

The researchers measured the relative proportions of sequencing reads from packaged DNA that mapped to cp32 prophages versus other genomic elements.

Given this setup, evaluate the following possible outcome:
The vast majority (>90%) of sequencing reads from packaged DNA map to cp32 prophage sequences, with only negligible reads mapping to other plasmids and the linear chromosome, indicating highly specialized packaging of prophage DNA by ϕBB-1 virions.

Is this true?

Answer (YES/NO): NO